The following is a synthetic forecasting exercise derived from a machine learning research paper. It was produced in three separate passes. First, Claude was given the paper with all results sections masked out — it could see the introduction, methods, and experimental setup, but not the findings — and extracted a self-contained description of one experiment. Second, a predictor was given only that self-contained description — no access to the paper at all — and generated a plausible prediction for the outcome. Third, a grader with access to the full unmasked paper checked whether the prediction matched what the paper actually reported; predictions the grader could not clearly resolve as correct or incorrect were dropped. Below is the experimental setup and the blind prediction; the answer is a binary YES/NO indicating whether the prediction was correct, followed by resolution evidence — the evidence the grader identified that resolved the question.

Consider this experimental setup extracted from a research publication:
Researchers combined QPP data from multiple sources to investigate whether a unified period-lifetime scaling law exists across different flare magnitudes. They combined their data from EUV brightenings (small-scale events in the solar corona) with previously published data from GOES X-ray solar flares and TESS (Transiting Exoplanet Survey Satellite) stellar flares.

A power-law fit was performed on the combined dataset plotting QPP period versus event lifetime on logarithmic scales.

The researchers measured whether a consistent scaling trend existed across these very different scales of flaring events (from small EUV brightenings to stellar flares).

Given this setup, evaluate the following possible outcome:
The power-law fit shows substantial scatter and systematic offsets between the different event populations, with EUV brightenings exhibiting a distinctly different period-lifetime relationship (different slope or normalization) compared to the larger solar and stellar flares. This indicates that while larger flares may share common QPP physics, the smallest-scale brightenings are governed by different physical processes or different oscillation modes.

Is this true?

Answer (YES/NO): NO